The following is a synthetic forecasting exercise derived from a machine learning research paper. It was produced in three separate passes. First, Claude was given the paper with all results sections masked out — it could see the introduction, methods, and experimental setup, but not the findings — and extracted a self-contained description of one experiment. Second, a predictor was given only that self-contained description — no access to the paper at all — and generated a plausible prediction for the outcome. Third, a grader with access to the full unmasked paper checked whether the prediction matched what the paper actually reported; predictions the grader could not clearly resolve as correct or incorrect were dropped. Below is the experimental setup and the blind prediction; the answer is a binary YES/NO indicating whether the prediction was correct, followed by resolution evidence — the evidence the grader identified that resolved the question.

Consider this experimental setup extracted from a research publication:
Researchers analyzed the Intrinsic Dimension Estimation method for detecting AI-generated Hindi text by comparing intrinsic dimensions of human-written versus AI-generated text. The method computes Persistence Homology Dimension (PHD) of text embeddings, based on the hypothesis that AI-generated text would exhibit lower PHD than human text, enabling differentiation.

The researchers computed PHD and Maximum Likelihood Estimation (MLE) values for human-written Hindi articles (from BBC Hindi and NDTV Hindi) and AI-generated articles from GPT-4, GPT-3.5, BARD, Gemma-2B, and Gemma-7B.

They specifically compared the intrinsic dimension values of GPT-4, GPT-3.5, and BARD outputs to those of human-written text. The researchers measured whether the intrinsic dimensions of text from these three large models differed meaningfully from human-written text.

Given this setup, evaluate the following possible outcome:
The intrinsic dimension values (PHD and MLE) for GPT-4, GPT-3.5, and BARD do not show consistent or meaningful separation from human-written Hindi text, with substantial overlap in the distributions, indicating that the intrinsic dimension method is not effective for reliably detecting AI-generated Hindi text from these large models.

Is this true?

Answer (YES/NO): YES